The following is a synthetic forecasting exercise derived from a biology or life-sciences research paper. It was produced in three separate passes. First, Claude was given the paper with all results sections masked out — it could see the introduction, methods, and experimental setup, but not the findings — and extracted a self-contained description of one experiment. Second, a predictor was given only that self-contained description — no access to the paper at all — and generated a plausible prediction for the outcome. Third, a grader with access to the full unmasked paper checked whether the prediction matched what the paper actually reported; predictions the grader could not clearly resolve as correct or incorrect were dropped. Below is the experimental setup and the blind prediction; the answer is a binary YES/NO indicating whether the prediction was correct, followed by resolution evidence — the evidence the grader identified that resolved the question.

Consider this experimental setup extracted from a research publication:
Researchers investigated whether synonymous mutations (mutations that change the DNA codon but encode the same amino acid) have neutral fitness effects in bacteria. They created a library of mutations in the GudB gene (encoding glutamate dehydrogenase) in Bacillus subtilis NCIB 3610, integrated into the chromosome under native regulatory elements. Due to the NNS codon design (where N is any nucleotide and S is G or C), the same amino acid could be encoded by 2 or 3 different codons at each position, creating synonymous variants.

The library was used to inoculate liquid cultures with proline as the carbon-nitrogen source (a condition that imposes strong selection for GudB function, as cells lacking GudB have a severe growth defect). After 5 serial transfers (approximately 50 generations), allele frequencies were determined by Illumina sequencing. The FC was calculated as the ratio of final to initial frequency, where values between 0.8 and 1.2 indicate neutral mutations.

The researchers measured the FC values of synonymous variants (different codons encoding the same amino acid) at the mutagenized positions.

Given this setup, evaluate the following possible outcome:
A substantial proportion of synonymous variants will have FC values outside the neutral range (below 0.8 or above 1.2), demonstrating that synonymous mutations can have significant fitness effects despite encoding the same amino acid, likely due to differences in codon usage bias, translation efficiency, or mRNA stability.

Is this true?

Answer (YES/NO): NO